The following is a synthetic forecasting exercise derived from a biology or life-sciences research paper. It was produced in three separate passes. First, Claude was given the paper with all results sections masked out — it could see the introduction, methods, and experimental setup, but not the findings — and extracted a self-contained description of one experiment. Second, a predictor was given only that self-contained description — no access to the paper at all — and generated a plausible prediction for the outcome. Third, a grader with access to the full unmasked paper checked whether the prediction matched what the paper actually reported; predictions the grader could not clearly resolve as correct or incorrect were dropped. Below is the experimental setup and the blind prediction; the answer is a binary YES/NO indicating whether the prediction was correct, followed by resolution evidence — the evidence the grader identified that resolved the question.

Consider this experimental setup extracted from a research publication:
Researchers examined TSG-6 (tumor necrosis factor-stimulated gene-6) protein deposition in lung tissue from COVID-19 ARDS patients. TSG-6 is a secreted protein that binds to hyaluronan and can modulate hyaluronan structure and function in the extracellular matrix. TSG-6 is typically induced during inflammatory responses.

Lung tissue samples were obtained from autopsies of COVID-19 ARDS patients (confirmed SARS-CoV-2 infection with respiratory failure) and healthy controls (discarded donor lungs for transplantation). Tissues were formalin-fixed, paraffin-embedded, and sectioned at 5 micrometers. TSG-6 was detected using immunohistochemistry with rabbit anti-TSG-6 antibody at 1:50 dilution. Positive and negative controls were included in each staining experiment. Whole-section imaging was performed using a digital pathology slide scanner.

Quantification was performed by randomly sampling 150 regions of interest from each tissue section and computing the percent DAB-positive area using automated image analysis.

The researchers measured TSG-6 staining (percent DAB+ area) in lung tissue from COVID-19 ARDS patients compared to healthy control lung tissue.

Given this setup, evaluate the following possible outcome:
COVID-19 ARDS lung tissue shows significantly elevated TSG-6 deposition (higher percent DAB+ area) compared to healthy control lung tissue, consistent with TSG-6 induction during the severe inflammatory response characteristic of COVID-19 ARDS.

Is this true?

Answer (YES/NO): NO